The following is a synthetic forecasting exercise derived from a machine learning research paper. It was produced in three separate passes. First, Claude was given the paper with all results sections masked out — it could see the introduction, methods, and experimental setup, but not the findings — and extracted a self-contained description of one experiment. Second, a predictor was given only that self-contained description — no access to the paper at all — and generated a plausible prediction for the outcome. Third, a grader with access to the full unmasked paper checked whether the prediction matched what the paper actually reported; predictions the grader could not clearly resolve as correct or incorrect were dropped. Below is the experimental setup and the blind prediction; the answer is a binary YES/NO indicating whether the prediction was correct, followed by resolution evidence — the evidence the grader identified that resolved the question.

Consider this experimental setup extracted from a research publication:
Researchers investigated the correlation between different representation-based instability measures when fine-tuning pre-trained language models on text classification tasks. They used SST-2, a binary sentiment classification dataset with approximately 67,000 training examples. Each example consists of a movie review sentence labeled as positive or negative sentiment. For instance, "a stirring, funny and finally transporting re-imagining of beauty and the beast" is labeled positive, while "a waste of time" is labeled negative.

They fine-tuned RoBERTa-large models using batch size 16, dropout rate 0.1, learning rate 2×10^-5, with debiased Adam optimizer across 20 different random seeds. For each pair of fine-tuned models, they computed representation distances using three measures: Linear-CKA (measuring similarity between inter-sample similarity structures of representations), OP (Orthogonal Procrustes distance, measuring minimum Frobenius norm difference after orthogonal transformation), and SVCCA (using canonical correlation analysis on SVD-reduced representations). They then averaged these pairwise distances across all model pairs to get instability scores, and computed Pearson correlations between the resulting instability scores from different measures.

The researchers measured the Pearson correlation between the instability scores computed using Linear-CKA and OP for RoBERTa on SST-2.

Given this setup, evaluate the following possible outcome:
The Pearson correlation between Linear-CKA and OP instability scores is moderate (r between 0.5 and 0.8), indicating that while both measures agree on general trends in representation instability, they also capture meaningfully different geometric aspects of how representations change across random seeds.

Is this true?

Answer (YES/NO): NO